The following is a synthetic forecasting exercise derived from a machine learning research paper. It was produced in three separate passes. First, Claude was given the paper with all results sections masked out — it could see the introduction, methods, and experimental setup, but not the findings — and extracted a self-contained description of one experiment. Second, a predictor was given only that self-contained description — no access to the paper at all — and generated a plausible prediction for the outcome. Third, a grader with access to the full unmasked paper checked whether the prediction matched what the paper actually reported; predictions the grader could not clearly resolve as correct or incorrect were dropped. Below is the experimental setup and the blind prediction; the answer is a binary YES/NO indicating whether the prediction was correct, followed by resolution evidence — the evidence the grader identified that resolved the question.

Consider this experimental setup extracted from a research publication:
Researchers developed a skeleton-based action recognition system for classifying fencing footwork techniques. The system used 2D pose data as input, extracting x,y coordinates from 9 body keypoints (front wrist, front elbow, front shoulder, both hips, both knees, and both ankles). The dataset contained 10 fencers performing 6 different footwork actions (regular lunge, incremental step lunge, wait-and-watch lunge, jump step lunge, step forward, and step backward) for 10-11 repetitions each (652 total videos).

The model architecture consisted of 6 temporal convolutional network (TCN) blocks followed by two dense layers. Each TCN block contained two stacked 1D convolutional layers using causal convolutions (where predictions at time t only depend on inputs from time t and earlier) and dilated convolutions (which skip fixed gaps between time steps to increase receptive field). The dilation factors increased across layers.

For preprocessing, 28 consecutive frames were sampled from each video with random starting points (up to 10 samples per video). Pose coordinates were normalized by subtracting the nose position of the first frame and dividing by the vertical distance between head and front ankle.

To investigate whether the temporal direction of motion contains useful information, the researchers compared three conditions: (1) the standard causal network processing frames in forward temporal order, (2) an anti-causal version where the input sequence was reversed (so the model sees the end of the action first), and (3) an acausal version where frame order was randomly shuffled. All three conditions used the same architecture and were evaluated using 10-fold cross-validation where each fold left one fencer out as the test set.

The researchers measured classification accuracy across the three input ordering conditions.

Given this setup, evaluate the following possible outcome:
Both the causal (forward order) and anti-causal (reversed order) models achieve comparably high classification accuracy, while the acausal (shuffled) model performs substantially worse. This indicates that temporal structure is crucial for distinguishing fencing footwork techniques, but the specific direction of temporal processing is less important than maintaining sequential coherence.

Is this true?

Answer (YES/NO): NO